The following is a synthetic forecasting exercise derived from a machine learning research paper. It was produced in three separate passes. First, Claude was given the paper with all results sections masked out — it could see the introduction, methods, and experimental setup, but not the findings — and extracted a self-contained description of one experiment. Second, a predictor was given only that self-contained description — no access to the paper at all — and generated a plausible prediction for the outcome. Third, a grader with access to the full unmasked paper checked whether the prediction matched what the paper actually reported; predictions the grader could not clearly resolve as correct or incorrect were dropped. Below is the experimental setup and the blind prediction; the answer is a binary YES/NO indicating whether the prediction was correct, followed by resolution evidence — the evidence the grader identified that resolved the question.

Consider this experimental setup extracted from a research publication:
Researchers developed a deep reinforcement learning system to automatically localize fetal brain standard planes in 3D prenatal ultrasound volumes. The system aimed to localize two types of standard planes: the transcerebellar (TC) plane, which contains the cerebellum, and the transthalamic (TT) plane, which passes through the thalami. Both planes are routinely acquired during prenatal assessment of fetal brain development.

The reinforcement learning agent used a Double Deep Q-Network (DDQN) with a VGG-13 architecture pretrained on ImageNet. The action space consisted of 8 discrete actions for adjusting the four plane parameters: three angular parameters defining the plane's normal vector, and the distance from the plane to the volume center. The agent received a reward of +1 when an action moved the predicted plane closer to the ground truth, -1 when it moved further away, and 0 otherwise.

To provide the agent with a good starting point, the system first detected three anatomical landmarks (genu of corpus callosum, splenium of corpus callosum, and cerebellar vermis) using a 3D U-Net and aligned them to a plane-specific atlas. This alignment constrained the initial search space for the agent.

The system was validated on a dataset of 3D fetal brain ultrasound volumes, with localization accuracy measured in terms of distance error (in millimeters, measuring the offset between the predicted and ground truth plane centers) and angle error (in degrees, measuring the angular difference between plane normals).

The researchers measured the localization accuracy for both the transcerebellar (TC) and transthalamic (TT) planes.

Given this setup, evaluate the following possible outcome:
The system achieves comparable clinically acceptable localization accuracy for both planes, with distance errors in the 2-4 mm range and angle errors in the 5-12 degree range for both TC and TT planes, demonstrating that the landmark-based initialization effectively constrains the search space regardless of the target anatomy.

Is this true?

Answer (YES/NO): YES